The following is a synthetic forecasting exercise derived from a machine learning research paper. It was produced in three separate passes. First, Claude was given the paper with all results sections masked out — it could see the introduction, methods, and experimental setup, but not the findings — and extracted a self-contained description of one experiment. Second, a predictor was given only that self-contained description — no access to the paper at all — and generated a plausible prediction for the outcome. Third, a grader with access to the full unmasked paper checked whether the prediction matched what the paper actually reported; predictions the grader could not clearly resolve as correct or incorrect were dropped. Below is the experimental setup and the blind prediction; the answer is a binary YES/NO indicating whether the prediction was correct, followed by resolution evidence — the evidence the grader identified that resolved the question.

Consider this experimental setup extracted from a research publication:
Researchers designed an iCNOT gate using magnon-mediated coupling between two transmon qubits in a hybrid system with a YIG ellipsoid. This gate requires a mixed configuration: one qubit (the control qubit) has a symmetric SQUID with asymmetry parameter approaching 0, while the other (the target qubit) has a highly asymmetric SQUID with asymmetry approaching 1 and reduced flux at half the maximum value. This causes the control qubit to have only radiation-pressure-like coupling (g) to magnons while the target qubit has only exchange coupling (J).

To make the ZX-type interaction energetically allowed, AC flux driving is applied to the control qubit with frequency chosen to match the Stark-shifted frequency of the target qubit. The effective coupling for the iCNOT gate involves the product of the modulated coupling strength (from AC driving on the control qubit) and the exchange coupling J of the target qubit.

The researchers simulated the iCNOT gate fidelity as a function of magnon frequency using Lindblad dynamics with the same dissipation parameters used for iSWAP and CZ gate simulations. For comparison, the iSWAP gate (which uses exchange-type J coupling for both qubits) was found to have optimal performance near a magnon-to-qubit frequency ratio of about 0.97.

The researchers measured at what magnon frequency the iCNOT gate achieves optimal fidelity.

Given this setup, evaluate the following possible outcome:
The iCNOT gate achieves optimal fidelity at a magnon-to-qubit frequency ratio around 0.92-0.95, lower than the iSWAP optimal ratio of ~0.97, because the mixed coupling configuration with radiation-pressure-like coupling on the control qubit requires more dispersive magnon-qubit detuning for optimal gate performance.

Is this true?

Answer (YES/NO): NO